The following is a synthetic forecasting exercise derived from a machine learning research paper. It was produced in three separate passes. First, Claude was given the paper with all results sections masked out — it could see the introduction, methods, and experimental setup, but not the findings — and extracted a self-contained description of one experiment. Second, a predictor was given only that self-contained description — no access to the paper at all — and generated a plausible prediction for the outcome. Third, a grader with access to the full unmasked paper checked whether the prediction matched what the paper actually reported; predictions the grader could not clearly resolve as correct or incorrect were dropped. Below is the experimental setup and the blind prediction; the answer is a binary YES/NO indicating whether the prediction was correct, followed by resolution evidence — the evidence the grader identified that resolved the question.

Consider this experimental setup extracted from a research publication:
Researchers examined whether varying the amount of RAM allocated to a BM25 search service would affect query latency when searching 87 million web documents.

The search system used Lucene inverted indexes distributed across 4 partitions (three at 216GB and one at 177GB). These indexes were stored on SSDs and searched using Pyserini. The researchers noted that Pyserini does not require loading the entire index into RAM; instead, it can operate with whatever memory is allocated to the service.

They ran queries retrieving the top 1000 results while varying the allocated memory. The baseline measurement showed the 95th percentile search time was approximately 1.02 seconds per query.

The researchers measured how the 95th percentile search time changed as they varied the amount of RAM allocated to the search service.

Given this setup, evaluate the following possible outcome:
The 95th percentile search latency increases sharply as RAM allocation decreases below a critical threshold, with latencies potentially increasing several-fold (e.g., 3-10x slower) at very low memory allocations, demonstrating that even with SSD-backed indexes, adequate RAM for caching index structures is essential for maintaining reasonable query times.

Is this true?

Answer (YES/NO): NO